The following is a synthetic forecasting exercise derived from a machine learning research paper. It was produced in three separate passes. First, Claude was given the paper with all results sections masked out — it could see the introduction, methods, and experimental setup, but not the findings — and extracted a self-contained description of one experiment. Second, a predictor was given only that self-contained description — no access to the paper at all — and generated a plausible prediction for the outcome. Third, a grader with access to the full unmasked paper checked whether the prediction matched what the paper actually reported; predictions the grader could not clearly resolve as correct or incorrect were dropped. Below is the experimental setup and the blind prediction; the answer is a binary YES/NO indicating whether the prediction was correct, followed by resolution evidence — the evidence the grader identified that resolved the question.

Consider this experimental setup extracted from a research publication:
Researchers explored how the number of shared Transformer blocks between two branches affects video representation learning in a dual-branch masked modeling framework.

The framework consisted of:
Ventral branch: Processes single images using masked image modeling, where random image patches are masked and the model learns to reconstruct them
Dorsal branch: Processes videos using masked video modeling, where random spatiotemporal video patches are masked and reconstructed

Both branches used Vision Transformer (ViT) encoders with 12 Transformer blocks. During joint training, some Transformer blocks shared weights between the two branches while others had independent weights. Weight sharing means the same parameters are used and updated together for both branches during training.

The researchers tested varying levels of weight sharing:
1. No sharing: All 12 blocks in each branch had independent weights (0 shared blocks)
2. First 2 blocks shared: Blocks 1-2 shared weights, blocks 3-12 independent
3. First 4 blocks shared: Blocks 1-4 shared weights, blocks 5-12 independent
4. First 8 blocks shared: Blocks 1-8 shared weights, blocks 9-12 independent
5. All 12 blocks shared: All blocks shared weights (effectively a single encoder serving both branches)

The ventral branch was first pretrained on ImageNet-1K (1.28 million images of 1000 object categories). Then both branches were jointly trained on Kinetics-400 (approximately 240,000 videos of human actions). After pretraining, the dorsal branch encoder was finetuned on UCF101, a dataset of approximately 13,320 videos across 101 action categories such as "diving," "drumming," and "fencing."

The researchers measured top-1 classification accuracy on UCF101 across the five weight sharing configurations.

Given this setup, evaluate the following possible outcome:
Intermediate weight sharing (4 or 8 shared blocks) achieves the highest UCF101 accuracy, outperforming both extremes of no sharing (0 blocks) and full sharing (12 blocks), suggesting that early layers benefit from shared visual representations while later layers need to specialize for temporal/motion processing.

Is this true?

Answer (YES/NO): YES